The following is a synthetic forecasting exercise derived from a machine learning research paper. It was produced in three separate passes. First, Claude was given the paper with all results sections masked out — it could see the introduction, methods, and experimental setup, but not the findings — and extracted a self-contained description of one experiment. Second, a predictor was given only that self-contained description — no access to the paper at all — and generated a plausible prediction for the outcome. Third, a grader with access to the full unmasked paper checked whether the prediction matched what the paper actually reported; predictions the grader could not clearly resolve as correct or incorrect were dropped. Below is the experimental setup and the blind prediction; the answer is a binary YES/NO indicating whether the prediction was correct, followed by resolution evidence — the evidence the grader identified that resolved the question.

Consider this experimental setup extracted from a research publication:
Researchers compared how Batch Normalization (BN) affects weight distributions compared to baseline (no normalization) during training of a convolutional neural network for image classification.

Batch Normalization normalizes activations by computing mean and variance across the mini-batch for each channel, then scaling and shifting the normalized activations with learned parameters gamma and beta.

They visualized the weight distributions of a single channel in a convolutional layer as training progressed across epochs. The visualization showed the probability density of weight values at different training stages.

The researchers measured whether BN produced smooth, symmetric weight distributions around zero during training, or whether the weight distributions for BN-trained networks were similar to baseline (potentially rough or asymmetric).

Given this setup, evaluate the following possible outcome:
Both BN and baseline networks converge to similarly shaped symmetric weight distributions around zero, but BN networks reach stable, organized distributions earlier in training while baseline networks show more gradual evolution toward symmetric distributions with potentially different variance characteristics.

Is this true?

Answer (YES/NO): NO